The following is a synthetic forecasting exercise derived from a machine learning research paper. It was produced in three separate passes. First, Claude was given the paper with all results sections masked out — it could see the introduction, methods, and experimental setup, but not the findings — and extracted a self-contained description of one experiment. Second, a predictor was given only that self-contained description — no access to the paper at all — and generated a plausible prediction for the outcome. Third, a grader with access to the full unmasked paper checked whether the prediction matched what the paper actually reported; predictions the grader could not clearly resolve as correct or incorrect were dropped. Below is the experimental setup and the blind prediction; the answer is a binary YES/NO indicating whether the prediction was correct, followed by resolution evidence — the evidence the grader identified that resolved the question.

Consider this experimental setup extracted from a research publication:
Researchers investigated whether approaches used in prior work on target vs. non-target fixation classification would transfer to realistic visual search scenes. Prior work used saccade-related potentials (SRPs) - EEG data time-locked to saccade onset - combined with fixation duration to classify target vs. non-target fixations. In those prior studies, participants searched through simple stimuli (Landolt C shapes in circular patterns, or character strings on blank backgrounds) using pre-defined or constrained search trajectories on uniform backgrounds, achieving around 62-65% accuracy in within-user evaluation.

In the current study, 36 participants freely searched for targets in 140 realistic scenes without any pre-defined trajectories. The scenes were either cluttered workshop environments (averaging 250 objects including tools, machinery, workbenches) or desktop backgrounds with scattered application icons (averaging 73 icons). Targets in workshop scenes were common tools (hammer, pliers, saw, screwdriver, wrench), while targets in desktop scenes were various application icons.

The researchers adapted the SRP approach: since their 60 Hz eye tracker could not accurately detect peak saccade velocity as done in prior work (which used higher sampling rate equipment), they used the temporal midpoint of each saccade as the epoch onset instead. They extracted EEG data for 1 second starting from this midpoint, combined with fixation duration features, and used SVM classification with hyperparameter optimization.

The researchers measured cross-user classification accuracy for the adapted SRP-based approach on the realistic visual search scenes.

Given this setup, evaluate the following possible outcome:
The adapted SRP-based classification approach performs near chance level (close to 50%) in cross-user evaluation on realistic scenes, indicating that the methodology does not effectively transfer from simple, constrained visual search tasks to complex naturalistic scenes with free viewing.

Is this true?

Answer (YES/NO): NO